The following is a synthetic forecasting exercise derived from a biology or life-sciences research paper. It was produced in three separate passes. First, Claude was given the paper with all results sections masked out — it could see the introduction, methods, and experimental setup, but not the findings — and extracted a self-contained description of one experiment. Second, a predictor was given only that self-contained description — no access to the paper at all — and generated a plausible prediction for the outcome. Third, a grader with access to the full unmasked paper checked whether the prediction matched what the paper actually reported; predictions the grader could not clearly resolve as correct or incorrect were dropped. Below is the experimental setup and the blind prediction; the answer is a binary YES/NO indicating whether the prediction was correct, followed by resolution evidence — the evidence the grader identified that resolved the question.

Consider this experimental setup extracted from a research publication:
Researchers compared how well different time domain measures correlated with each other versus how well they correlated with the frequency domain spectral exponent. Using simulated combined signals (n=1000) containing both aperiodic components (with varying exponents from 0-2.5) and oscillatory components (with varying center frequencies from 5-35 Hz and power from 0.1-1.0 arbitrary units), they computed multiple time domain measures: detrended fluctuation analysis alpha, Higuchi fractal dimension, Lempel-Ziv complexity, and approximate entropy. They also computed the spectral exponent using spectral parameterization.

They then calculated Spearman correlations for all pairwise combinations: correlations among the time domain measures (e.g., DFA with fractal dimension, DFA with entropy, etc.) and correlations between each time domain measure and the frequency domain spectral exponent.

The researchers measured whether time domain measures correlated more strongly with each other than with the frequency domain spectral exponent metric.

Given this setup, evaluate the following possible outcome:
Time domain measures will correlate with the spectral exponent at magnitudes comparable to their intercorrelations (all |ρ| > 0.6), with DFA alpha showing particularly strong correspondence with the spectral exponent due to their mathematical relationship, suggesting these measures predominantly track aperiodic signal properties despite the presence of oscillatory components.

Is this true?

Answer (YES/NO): NO